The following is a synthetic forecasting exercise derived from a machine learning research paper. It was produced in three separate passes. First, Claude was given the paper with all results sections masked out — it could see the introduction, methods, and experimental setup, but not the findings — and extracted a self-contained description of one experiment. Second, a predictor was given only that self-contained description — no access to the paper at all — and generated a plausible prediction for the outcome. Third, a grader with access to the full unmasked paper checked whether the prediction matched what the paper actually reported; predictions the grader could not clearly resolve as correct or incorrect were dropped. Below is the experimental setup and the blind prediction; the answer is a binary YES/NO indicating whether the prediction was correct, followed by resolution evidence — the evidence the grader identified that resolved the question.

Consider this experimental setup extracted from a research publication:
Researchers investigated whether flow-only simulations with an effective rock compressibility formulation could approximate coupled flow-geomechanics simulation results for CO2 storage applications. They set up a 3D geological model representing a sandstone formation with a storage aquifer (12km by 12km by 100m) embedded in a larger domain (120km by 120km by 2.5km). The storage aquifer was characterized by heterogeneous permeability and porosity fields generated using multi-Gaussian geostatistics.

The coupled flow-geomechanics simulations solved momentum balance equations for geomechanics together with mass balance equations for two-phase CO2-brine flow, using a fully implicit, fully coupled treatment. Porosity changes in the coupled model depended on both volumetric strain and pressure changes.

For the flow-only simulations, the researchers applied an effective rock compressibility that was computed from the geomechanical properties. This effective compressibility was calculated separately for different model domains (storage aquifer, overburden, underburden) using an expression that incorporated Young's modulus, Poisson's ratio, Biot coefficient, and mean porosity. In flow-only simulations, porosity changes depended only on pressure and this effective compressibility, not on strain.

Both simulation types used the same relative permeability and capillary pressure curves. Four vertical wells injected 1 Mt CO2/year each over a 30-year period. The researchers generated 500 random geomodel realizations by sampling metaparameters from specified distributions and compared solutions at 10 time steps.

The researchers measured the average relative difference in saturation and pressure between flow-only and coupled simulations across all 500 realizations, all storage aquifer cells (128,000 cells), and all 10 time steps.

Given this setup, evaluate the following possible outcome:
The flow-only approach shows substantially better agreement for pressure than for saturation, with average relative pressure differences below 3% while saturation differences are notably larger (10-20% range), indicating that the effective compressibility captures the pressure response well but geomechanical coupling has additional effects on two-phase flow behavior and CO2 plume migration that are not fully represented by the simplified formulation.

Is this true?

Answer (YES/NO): NO